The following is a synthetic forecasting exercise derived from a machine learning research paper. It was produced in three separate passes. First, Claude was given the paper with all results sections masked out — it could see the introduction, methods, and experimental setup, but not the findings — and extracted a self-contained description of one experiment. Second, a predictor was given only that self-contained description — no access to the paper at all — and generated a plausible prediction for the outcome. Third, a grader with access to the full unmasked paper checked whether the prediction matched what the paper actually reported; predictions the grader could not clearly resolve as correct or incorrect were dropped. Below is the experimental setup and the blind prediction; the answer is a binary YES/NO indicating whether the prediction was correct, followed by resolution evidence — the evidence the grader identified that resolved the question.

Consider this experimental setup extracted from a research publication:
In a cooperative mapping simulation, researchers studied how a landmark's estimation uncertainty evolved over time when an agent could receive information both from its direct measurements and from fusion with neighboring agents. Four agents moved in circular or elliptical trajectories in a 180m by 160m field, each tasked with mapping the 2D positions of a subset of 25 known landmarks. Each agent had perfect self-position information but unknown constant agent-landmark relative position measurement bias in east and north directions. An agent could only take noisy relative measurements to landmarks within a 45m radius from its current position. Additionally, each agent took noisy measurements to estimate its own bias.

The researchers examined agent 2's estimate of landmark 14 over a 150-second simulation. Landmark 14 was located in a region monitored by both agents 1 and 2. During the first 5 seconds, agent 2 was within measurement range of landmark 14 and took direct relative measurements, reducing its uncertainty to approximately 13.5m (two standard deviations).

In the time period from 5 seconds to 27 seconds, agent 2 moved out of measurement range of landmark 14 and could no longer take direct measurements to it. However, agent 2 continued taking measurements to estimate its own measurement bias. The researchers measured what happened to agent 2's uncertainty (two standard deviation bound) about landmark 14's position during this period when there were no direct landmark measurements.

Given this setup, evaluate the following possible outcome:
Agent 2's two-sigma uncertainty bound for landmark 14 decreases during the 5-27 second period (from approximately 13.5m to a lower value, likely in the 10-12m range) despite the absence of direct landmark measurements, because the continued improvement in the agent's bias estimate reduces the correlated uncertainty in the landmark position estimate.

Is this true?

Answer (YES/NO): NO